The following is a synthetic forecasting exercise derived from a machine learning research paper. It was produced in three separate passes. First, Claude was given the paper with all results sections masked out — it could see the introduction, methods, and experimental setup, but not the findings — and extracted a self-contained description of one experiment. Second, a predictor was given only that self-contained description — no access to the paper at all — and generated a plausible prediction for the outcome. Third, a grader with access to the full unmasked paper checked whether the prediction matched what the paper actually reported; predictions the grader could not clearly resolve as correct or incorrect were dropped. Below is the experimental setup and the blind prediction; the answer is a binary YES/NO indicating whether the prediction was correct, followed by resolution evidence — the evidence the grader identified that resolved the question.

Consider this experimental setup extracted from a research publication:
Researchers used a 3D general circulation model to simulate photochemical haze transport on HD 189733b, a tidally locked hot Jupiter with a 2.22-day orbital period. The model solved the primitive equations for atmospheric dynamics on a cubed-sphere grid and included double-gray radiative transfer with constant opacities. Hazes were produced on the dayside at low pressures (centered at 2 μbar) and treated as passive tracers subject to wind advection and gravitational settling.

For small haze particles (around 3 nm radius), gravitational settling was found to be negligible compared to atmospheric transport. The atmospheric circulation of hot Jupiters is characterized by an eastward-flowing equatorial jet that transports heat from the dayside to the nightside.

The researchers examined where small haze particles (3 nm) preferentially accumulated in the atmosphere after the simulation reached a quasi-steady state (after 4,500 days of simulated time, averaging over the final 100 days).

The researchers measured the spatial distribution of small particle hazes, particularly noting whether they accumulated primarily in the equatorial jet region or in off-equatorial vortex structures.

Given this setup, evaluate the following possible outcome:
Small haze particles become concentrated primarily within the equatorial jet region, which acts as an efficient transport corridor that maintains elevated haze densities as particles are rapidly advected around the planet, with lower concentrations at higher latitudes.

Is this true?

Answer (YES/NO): NO